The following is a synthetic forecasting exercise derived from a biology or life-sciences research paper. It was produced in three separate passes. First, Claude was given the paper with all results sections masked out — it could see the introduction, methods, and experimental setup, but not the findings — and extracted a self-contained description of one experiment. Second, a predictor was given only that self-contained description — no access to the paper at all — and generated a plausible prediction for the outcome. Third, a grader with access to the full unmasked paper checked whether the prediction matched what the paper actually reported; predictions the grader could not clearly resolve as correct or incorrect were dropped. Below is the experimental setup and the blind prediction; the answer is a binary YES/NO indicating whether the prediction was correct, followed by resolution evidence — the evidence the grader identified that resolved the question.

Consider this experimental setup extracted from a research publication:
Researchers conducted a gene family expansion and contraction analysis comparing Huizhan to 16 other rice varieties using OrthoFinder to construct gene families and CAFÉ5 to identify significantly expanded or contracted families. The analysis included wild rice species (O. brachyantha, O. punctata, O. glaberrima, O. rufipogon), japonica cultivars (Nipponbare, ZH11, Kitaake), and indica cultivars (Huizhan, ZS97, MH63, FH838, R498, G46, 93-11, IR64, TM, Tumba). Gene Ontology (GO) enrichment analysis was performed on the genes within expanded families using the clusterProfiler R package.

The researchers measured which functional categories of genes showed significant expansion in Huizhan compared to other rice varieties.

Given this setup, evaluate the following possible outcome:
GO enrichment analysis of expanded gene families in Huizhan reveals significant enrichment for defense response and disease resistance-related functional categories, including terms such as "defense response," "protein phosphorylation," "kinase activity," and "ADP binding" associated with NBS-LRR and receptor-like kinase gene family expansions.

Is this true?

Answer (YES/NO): NO